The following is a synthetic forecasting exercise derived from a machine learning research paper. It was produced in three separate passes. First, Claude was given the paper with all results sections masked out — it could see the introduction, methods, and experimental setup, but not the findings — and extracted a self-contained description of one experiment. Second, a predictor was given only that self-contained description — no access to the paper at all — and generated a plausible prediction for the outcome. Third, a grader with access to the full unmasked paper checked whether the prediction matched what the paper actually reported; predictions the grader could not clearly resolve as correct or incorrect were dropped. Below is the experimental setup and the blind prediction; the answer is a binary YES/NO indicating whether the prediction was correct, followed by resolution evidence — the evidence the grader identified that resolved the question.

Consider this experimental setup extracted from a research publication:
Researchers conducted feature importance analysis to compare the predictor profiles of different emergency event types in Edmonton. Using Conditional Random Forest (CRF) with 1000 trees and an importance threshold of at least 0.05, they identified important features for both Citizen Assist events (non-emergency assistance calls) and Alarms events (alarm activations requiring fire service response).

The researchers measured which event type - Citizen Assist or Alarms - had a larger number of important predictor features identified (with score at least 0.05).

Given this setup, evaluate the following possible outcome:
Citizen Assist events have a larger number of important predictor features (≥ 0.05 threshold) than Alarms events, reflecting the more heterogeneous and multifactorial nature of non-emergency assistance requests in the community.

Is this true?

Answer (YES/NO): NO